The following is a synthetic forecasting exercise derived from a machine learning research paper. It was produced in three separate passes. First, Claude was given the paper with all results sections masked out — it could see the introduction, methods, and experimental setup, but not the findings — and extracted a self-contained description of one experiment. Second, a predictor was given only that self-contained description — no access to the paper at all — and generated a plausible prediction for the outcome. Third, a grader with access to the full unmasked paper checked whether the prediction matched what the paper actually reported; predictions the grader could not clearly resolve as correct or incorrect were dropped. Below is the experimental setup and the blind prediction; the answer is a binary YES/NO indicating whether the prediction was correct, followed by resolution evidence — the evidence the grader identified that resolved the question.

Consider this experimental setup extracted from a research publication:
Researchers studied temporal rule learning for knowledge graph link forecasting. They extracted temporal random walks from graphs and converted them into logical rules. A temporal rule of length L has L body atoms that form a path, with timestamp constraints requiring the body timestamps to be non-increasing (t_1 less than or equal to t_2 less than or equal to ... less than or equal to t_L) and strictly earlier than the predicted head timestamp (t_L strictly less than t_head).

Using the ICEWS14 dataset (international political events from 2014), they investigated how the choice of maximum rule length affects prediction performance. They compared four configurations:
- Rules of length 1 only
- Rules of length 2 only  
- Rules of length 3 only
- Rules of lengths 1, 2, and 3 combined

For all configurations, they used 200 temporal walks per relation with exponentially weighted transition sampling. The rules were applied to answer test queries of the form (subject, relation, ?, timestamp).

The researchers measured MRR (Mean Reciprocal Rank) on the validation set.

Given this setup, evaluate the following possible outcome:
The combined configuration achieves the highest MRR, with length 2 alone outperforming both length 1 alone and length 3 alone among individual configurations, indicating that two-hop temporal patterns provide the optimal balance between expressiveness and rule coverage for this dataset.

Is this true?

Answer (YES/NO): NO